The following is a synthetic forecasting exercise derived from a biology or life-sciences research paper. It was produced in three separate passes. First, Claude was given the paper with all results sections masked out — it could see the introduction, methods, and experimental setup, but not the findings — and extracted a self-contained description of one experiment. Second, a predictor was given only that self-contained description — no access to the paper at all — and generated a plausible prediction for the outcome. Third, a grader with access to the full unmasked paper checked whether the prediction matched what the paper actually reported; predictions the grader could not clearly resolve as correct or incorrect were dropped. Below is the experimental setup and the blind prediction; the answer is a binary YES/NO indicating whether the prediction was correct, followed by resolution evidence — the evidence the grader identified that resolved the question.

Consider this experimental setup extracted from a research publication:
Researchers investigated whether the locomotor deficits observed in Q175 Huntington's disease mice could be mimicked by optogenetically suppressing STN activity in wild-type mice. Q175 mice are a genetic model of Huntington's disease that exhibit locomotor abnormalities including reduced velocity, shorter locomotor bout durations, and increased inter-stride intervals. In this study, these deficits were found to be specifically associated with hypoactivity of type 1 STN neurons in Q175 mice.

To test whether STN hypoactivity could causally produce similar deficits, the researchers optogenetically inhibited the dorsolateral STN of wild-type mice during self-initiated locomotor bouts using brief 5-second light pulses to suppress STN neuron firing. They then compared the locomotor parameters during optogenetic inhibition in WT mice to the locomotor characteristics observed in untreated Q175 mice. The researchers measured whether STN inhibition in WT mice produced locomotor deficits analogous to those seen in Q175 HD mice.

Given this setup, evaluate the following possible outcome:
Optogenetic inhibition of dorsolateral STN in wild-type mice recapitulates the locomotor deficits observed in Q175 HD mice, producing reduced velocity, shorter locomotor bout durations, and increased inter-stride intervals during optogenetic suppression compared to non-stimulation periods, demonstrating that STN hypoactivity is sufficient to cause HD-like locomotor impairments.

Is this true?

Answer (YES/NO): YES